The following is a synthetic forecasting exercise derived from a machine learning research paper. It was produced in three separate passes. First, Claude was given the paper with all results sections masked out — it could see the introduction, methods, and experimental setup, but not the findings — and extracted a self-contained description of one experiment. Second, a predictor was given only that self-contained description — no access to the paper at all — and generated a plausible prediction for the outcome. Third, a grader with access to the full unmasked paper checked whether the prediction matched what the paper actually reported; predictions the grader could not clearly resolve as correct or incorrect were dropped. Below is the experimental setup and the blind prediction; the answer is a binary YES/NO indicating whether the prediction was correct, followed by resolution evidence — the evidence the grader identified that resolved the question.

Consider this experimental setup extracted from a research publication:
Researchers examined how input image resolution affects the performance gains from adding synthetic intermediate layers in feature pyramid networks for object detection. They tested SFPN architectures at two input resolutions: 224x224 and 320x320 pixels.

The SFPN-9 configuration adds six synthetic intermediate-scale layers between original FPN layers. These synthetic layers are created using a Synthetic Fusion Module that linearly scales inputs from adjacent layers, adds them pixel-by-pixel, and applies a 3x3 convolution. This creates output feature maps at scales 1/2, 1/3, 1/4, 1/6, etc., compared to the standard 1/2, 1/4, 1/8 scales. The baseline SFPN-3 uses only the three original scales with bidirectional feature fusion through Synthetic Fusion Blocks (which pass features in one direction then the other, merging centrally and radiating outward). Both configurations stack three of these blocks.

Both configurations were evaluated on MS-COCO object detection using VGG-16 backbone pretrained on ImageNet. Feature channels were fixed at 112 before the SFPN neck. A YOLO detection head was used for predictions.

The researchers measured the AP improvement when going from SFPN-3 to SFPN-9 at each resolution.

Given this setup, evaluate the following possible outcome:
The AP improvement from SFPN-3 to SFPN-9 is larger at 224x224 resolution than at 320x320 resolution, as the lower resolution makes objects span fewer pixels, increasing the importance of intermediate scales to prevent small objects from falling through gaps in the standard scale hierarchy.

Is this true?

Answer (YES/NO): NO